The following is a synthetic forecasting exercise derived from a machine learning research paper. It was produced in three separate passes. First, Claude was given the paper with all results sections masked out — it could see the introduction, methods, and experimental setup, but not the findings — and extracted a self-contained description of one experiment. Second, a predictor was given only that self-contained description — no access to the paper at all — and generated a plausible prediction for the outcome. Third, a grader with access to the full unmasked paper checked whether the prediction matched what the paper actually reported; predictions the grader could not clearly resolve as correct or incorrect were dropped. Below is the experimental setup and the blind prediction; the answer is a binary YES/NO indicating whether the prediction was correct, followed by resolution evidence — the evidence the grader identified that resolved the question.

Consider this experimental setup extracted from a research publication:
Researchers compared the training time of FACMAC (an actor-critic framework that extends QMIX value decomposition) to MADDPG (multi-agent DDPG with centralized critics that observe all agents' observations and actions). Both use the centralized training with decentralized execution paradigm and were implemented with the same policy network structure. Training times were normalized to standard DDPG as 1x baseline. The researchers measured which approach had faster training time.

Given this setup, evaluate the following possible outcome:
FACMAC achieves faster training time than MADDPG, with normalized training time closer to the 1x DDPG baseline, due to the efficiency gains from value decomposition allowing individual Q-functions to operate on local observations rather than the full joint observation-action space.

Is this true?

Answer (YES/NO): NO